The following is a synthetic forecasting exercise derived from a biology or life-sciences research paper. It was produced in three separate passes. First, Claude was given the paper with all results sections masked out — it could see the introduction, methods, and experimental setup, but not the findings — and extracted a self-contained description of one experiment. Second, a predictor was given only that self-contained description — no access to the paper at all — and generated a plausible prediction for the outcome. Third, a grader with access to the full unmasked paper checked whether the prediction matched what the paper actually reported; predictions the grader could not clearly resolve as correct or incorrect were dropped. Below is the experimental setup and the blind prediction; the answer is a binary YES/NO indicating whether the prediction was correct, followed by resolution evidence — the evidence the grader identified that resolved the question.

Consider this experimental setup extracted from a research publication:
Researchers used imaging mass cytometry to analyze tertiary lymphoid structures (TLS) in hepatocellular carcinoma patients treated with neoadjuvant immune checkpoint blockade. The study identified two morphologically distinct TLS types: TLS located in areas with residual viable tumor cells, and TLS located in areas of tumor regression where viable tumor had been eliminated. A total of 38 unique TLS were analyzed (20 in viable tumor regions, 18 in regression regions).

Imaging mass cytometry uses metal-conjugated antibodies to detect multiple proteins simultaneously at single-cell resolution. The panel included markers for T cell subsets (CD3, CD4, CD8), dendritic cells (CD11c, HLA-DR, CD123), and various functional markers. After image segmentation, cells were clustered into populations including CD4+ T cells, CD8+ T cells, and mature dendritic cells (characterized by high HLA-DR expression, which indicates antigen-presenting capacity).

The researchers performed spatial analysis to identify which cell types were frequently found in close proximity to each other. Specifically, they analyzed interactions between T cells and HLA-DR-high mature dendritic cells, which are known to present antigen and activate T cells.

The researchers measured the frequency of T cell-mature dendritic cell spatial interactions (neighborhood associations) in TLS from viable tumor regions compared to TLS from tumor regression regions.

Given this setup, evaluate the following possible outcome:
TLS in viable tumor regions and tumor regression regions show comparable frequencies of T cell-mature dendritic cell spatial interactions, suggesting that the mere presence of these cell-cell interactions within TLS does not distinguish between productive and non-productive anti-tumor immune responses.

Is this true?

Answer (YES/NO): YES